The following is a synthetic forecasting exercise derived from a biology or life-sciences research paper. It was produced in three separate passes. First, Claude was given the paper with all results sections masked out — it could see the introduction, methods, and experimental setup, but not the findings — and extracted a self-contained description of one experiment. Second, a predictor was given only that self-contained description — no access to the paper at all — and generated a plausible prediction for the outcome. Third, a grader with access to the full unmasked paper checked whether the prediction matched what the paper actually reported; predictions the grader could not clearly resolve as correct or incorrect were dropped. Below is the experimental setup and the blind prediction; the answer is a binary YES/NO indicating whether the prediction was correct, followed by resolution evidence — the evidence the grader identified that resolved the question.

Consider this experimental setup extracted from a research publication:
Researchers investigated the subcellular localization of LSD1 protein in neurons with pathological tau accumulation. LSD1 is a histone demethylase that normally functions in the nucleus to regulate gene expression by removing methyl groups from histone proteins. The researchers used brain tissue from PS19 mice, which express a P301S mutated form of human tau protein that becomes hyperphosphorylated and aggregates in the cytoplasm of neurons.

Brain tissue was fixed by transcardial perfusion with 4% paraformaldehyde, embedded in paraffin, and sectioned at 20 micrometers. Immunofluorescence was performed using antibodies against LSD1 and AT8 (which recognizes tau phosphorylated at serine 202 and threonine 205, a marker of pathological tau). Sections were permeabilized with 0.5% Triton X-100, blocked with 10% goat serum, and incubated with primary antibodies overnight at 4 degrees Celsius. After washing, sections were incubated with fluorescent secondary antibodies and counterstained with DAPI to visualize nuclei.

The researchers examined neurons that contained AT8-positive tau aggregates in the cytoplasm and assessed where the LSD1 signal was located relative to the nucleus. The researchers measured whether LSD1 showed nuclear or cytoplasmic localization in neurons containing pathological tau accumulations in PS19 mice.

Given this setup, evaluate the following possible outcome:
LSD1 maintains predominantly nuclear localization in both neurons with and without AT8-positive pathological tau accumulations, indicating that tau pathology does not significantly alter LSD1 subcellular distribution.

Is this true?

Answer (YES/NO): NO